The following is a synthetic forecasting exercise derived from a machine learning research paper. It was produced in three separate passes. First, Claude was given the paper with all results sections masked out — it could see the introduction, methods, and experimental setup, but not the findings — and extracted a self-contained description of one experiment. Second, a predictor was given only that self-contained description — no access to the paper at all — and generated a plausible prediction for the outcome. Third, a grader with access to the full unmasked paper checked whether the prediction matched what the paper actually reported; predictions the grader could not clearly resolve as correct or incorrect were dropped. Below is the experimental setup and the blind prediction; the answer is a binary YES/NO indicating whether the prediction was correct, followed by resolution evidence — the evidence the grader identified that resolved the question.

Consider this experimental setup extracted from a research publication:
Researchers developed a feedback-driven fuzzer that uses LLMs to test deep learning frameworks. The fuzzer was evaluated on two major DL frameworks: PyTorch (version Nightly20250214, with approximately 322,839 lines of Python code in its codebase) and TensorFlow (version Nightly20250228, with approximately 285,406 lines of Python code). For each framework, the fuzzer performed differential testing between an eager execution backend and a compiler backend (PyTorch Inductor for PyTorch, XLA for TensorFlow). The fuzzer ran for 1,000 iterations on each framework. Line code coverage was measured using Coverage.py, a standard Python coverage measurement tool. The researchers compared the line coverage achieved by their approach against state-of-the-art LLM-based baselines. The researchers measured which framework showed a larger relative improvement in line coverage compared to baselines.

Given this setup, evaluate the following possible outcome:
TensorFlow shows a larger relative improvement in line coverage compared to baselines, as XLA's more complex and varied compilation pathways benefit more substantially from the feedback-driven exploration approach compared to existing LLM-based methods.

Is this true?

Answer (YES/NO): YES